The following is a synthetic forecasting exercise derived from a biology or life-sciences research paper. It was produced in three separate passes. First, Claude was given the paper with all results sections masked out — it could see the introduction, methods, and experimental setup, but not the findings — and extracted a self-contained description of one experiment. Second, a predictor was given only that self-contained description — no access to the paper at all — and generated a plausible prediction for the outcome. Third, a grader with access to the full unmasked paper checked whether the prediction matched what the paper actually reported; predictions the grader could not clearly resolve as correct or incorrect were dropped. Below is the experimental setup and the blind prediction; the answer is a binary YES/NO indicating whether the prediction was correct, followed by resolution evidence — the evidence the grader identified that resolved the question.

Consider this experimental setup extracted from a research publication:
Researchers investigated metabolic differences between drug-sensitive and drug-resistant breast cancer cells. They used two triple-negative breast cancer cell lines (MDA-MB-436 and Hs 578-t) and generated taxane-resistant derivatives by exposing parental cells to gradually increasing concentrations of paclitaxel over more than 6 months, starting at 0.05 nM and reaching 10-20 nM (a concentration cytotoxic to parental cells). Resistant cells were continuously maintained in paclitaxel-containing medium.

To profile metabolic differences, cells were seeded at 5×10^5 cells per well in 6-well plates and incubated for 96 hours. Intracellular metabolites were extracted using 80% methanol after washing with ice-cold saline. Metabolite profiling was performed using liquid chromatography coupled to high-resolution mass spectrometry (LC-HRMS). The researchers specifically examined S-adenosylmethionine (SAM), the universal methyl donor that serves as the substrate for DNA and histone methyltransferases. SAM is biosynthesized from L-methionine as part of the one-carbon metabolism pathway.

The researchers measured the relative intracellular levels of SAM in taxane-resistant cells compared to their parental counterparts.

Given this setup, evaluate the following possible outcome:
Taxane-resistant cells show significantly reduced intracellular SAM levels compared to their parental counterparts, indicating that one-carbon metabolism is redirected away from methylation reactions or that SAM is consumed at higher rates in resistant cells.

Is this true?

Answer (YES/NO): YES